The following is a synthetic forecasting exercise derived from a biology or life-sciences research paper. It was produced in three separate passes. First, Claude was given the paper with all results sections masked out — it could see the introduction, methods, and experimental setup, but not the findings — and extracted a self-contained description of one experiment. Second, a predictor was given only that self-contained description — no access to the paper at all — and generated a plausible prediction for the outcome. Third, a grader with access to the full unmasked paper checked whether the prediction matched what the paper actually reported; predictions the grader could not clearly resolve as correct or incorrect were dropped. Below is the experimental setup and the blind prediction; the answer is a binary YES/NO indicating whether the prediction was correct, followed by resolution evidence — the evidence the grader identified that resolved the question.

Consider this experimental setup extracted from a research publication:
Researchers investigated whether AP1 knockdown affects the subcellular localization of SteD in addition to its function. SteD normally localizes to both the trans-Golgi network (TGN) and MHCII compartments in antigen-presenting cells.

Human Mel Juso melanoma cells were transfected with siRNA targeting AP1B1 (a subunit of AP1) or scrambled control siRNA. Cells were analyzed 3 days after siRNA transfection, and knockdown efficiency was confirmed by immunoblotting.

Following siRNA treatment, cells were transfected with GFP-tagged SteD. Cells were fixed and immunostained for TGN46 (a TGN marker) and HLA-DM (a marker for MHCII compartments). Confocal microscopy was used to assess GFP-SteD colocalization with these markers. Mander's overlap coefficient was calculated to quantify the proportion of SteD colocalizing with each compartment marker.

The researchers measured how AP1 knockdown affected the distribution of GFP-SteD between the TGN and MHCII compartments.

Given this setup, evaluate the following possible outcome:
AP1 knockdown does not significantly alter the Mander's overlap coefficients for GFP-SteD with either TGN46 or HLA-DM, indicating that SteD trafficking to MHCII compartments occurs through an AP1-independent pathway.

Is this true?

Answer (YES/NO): NO